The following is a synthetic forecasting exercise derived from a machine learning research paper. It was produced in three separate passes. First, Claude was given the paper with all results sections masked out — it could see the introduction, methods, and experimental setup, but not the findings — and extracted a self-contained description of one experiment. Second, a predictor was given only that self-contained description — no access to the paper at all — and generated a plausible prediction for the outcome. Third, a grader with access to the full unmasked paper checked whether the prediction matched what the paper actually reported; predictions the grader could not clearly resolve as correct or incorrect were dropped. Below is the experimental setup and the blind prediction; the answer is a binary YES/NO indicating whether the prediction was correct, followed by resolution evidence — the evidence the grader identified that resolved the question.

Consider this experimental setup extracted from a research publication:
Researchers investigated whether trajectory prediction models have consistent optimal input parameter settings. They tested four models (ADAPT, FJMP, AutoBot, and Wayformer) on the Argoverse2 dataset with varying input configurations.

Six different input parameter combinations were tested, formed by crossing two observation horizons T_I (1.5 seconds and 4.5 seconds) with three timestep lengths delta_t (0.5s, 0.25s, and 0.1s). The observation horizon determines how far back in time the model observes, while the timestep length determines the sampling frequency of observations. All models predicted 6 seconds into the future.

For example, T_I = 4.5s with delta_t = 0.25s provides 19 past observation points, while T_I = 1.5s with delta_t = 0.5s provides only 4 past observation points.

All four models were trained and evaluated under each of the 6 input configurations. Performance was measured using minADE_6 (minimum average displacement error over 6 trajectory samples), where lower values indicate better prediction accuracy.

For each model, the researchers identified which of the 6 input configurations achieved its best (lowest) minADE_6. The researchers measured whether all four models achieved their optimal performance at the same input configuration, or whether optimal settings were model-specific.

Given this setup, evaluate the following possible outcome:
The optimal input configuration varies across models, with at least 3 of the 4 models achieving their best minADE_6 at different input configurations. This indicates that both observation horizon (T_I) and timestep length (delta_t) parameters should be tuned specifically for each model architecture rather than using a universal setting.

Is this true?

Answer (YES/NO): YES